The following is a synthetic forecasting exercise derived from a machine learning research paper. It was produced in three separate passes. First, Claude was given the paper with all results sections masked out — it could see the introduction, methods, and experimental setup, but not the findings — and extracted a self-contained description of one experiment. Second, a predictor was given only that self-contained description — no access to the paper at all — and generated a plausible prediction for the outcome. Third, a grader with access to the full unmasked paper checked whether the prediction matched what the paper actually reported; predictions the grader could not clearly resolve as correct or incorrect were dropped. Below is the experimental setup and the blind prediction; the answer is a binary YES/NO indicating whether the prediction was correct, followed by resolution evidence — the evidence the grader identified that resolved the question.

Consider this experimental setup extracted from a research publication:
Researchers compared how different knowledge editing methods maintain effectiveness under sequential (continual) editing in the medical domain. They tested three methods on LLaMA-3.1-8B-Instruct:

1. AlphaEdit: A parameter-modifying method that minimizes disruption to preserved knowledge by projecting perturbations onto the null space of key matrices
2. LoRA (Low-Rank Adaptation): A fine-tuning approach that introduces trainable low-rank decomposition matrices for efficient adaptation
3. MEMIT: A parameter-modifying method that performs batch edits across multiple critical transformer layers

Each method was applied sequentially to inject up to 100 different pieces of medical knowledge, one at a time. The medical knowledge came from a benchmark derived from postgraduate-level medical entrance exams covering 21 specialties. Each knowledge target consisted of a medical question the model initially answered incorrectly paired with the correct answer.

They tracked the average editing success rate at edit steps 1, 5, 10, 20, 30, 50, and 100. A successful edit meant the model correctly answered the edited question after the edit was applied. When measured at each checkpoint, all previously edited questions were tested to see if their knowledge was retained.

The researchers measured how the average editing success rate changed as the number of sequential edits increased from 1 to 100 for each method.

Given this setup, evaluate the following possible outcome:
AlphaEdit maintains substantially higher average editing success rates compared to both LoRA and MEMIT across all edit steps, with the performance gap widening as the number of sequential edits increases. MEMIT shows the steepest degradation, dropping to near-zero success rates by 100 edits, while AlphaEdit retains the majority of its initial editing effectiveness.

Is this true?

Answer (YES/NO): NO